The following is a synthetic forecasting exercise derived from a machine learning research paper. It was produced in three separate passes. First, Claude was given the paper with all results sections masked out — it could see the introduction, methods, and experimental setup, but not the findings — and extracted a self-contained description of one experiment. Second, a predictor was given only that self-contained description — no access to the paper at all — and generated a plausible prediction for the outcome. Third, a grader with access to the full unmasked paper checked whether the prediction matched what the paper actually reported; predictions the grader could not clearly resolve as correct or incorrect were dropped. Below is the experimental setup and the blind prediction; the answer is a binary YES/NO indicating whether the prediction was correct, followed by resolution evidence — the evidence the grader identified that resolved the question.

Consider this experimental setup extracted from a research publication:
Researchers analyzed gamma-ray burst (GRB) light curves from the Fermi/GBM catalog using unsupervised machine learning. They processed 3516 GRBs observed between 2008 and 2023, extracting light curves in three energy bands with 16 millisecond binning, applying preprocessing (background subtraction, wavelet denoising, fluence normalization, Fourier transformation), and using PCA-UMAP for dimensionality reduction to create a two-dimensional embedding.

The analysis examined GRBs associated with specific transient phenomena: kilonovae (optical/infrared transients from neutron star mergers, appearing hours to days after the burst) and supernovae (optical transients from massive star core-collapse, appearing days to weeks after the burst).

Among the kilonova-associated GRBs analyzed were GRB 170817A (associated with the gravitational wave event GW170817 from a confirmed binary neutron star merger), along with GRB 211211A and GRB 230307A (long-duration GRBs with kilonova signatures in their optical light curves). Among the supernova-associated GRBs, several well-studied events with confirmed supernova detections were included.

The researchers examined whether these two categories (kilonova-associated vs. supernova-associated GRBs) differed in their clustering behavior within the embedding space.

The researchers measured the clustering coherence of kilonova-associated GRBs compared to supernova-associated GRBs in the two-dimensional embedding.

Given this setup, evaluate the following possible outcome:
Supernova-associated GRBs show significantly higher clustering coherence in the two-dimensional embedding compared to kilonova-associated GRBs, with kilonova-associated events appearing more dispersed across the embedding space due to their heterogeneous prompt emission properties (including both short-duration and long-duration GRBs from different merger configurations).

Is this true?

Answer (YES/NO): NO